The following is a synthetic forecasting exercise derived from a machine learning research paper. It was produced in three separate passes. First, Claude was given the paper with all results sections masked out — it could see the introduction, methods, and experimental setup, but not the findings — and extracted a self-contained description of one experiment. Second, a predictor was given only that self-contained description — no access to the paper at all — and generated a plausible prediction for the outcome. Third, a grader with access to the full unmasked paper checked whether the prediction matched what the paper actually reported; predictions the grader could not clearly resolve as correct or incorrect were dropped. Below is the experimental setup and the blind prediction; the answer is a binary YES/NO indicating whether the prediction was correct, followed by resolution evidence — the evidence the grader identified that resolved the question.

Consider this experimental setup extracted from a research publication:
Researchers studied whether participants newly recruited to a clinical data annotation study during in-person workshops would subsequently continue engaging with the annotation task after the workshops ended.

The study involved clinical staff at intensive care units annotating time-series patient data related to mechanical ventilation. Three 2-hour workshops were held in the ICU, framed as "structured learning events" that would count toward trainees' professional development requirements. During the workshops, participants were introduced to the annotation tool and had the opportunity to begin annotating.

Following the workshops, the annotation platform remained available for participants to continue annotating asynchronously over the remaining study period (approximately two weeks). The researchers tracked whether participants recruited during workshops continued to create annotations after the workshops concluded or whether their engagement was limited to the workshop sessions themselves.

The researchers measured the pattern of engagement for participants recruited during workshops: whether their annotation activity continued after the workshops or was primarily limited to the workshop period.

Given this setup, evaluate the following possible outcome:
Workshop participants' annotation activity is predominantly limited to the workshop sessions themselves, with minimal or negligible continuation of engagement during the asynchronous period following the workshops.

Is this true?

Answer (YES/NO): YES